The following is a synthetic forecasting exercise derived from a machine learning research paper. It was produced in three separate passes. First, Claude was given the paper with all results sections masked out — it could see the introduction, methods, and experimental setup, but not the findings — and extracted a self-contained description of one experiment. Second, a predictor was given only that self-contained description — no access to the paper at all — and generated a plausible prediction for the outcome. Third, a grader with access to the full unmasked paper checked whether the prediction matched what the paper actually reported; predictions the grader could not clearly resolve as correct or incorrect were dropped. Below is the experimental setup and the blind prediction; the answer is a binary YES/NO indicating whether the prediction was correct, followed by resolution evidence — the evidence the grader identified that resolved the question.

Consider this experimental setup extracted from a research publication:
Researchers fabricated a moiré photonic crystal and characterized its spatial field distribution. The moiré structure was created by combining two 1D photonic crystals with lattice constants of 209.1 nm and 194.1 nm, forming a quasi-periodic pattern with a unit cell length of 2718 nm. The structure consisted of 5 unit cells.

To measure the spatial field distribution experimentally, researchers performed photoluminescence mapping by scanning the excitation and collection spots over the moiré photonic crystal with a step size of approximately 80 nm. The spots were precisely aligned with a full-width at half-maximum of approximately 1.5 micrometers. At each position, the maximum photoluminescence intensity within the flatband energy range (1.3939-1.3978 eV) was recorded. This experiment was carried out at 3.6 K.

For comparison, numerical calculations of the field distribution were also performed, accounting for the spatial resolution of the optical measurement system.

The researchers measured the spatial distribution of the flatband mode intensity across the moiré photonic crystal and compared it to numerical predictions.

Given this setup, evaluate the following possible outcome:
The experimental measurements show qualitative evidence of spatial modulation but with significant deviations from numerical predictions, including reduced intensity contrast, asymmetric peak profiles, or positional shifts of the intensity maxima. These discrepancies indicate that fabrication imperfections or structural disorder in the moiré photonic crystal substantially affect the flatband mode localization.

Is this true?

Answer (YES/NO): NO